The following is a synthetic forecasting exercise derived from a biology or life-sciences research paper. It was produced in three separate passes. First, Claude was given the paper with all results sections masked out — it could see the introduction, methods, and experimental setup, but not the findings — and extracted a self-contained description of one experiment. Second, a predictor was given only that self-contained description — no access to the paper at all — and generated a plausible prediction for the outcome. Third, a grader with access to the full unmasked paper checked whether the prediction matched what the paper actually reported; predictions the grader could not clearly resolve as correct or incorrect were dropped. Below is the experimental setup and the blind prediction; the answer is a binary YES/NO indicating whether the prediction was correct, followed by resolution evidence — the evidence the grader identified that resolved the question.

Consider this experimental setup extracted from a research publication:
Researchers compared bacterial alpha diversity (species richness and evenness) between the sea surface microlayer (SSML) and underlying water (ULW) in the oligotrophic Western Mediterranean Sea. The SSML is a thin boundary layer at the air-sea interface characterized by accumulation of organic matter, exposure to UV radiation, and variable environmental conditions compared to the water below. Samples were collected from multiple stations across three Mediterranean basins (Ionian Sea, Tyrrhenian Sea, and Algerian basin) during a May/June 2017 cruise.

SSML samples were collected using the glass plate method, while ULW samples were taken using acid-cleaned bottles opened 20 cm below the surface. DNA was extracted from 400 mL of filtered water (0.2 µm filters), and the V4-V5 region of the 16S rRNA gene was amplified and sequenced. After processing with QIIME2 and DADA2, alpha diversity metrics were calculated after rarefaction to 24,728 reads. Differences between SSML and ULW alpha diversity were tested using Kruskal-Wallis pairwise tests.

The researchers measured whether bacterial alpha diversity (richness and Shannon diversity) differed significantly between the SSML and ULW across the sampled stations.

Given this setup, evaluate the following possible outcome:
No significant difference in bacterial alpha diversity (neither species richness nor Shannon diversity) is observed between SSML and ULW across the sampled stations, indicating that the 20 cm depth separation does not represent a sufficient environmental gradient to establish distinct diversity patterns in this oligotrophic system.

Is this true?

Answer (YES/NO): NO